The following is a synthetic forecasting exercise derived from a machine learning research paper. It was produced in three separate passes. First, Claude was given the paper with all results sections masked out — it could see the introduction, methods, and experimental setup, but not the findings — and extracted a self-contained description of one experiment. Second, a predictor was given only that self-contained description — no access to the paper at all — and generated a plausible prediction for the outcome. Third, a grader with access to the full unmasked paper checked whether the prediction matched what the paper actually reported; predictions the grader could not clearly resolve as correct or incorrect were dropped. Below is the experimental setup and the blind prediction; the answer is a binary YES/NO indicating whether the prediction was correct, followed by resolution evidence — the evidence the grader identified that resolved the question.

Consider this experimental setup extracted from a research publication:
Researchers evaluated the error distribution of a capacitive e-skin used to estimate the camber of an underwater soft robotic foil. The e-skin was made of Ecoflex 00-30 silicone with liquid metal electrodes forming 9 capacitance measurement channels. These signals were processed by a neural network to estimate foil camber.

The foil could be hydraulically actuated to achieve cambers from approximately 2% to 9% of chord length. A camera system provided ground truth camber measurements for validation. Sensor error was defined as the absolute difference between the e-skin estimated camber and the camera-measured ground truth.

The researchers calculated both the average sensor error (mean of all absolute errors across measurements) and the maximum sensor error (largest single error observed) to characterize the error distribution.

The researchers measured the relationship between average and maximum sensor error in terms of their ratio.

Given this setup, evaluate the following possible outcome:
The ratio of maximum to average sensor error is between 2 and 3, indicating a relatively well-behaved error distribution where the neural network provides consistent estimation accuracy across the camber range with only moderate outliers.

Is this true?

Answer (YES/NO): NO